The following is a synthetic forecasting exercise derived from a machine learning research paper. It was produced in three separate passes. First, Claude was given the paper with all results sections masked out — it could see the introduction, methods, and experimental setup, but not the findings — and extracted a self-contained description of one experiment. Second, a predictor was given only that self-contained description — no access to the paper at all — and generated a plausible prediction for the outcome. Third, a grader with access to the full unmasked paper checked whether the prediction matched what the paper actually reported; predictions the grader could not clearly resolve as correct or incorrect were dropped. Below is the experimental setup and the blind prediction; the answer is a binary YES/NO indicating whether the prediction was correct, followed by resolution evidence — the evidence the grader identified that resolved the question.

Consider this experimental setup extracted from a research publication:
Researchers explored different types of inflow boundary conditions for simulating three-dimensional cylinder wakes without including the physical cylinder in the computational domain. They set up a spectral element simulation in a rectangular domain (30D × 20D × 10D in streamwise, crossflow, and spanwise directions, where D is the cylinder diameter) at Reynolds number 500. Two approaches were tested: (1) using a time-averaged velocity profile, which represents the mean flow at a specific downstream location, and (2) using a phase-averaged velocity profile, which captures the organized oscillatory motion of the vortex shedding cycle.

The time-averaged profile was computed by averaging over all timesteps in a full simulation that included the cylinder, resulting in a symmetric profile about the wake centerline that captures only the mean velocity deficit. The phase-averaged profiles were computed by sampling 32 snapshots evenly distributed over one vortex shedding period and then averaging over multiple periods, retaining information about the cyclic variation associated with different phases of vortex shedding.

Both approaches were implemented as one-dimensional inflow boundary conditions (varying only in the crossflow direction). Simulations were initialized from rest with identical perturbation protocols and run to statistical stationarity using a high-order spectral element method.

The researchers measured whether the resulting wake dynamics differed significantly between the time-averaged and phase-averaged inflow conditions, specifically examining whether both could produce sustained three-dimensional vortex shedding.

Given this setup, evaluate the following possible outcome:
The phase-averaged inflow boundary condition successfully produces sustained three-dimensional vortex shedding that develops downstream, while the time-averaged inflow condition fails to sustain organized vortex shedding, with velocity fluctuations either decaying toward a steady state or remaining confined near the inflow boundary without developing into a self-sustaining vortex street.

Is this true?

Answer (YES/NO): NO